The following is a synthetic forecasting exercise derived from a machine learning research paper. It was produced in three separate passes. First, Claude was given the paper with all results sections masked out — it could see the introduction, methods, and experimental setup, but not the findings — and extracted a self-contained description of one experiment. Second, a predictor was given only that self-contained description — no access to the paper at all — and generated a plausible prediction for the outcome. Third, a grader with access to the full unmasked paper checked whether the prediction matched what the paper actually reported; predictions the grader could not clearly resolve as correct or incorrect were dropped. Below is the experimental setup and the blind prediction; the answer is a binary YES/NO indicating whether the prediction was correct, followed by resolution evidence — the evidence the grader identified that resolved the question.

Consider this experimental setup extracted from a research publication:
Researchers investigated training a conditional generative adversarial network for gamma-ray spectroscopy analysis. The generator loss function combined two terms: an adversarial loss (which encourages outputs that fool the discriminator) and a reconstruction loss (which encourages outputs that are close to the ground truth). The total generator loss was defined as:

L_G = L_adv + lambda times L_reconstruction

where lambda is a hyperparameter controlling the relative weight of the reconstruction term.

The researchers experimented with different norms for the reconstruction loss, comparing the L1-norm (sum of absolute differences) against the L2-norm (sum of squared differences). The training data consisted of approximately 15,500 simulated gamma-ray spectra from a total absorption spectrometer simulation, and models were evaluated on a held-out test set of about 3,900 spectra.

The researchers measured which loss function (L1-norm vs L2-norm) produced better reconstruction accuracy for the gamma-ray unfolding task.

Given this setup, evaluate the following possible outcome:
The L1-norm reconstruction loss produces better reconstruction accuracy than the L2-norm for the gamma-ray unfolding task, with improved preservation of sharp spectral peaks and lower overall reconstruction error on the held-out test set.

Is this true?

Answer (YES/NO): NO